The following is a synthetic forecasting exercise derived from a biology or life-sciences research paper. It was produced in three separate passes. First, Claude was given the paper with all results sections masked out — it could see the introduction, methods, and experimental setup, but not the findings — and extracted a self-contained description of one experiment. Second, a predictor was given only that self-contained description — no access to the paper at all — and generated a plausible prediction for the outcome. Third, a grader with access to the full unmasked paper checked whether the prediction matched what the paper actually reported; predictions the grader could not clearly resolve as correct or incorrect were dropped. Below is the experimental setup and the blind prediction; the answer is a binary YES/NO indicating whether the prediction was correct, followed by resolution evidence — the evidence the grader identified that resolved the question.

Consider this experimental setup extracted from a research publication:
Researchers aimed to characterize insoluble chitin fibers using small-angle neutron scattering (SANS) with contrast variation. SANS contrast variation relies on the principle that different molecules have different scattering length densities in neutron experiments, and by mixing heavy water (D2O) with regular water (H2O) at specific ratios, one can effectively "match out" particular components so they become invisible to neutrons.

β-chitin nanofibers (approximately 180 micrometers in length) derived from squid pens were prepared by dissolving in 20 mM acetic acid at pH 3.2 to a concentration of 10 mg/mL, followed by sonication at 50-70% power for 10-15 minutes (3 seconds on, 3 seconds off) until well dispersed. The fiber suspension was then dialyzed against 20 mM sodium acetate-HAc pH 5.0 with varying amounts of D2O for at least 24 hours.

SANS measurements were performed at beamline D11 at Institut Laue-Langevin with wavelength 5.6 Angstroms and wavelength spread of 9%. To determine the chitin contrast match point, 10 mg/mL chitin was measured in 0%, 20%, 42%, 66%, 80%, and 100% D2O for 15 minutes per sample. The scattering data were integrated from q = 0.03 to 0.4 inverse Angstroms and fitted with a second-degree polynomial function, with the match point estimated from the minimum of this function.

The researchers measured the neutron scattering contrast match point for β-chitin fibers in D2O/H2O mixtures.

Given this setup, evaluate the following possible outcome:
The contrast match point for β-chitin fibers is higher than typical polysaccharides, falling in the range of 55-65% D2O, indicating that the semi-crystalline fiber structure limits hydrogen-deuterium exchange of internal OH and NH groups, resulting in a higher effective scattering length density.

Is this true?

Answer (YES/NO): NO